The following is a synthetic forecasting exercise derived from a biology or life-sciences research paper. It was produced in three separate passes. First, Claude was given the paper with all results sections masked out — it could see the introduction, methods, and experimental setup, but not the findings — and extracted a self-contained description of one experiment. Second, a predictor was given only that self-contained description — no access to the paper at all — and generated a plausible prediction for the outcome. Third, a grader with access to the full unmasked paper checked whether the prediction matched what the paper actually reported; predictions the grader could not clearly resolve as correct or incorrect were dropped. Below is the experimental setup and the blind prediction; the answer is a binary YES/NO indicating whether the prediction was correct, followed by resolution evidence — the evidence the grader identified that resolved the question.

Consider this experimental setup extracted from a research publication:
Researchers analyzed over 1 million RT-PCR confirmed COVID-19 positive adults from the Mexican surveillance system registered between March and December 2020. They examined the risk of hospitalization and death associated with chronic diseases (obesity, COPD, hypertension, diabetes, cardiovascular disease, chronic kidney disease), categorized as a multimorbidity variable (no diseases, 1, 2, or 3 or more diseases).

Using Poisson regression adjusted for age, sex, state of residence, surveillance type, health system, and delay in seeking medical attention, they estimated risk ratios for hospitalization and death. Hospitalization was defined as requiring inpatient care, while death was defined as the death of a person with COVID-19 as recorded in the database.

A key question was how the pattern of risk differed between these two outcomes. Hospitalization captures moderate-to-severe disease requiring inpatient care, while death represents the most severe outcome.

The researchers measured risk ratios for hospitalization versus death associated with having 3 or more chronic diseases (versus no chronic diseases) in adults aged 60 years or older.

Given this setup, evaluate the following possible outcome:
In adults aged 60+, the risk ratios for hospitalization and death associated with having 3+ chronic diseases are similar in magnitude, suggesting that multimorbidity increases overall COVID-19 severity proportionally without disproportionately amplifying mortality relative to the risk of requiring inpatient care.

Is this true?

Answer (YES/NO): YES